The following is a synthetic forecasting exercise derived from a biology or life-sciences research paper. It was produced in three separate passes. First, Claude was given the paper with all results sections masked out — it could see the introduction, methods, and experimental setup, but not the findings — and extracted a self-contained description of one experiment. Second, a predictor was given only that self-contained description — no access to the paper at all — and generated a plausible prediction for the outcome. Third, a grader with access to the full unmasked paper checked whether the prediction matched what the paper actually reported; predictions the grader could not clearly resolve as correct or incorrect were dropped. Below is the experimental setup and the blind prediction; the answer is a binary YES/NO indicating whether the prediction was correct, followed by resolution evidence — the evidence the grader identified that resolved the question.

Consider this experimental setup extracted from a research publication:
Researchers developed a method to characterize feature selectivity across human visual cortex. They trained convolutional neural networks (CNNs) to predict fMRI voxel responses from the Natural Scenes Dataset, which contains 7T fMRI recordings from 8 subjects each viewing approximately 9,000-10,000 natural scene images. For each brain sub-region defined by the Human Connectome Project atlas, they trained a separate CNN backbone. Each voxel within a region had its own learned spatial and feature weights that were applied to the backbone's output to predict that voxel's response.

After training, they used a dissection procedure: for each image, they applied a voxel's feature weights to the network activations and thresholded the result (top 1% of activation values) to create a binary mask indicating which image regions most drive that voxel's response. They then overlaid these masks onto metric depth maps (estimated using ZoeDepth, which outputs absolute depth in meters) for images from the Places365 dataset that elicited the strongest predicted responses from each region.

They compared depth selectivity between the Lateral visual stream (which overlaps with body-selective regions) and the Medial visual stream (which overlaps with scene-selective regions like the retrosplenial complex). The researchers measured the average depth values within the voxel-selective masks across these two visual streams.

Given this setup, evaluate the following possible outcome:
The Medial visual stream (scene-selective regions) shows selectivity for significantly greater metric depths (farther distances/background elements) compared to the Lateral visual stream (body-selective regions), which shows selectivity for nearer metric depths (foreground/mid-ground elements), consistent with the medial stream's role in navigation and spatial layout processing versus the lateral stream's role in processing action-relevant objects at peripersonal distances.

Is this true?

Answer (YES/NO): YES